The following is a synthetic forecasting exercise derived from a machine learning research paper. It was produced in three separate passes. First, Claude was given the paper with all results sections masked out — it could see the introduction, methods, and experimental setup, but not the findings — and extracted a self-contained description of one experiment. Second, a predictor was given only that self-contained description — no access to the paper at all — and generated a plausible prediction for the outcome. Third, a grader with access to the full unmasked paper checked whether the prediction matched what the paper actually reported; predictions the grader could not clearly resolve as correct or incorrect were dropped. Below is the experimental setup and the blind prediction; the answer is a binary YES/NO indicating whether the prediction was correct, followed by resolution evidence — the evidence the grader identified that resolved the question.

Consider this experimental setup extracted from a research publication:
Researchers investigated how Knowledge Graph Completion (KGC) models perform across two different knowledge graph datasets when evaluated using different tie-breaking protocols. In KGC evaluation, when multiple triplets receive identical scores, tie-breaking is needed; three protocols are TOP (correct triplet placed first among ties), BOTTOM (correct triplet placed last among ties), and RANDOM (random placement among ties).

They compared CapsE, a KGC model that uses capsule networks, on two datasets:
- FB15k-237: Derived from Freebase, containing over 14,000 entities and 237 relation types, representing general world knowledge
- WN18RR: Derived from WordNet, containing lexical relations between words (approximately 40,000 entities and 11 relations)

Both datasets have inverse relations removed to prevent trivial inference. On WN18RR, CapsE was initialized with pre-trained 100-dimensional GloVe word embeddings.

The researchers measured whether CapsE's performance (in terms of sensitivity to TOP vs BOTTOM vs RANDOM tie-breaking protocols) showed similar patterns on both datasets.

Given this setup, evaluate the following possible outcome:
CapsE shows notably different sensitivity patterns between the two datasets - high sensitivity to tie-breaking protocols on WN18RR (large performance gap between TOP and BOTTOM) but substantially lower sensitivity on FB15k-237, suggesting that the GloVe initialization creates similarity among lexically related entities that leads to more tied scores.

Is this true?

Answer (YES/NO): NO